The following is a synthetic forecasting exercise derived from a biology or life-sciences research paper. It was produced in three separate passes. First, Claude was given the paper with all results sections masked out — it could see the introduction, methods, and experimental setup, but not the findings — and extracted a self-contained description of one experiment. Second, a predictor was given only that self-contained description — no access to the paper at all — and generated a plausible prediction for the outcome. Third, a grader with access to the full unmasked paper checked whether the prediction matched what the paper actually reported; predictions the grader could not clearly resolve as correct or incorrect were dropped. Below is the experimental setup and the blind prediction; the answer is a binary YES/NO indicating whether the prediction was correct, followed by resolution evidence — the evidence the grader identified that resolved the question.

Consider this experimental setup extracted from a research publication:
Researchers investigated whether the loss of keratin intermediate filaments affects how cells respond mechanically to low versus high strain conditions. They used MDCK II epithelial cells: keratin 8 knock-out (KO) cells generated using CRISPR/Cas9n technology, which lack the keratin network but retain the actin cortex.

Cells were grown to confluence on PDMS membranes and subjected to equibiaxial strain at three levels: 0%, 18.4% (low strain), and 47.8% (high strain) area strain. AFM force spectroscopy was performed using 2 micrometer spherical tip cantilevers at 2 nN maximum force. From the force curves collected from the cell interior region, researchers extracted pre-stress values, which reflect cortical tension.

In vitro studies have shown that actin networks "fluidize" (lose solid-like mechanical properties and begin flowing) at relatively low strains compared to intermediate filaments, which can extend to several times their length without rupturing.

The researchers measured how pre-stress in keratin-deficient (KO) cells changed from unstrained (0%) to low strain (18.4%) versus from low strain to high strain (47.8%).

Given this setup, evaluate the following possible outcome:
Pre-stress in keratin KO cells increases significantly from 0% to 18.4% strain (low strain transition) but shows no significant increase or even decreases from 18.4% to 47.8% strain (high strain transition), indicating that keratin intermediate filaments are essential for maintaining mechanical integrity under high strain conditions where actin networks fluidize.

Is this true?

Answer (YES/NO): NO